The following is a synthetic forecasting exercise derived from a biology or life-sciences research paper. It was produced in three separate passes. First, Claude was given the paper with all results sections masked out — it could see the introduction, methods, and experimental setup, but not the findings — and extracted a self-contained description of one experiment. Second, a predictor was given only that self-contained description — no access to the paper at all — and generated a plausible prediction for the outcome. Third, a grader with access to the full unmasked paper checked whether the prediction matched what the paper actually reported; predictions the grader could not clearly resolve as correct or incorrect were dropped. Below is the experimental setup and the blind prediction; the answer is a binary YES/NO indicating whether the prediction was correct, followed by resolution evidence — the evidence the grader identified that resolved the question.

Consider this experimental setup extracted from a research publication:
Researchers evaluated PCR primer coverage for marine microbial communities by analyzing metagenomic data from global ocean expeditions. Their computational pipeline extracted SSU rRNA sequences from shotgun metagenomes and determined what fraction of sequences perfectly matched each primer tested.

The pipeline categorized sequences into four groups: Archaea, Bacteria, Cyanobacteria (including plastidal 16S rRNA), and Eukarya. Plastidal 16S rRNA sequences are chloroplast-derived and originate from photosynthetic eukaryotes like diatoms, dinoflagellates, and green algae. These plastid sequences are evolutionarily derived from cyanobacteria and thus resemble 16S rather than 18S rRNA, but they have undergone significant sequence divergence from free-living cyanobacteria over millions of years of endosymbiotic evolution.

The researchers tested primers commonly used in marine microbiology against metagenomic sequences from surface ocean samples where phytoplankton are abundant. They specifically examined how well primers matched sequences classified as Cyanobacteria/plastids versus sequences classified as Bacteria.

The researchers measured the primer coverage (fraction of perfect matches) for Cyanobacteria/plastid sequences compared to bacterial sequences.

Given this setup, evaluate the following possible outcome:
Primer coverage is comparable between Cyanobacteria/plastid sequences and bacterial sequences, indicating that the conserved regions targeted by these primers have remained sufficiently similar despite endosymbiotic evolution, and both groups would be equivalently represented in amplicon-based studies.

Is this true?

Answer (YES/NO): NO